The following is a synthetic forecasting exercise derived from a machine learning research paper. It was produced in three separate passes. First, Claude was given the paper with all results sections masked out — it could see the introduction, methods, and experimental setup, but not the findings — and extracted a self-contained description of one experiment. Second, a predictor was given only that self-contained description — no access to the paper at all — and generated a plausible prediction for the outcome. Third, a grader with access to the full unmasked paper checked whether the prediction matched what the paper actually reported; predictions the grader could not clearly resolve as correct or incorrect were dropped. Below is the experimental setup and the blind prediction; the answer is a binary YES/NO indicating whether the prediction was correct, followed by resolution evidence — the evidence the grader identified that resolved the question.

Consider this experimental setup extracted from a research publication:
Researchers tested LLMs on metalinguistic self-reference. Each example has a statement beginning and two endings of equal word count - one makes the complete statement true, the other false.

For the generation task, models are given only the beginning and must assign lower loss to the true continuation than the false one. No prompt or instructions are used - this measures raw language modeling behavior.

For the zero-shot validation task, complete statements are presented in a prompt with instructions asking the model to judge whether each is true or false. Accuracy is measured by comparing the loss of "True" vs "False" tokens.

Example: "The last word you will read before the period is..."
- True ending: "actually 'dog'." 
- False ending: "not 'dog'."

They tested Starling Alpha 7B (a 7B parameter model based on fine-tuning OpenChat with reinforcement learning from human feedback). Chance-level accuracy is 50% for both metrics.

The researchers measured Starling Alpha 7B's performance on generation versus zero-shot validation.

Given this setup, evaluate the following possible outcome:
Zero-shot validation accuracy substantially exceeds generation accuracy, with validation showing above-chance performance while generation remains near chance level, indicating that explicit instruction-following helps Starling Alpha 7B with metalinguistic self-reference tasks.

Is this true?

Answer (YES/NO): NO